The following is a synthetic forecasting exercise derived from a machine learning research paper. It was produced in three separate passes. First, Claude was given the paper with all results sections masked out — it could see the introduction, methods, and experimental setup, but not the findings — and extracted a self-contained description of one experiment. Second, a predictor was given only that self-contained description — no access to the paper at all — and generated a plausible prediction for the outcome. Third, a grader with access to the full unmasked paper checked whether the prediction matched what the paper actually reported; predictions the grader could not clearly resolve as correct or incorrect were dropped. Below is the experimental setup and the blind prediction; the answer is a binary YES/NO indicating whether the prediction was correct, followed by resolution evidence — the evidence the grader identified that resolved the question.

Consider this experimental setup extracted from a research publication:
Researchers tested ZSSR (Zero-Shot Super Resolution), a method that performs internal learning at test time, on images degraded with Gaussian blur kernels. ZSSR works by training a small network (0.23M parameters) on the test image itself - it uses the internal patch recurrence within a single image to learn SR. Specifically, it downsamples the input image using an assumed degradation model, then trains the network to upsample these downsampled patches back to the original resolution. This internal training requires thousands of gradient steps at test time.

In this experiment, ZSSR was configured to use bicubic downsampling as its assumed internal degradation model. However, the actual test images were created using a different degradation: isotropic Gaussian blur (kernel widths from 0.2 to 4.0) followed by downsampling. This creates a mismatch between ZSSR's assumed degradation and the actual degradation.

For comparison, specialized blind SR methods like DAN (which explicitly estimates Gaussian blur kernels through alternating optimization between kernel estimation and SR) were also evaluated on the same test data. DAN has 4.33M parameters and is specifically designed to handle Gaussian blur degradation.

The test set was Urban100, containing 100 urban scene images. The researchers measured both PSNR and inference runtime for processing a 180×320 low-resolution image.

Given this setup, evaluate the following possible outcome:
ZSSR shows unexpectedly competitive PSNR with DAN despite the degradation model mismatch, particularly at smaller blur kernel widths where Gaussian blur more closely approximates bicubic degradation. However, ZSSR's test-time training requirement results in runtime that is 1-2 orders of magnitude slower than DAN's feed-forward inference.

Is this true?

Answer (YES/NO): NO